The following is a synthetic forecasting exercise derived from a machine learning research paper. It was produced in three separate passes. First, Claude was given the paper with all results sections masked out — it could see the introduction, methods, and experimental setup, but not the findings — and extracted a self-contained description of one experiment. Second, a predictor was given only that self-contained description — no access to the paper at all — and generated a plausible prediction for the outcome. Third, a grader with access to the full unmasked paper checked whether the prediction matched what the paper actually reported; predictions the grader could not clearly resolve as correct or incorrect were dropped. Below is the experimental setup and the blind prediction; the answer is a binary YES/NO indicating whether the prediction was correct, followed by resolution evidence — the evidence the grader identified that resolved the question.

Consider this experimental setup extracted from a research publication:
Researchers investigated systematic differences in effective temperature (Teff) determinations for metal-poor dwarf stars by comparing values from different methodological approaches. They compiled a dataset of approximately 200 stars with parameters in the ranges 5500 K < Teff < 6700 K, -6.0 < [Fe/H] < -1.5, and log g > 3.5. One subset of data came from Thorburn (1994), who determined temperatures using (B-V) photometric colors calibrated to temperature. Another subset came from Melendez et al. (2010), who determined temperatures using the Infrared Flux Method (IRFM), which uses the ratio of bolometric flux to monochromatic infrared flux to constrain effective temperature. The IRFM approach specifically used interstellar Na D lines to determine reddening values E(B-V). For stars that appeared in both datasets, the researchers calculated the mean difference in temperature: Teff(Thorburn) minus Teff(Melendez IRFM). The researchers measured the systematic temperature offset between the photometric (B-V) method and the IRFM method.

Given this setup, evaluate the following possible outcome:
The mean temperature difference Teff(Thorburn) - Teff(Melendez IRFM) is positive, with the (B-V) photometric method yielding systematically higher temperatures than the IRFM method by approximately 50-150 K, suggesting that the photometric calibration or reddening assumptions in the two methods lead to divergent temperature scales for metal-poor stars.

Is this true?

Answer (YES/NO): NO